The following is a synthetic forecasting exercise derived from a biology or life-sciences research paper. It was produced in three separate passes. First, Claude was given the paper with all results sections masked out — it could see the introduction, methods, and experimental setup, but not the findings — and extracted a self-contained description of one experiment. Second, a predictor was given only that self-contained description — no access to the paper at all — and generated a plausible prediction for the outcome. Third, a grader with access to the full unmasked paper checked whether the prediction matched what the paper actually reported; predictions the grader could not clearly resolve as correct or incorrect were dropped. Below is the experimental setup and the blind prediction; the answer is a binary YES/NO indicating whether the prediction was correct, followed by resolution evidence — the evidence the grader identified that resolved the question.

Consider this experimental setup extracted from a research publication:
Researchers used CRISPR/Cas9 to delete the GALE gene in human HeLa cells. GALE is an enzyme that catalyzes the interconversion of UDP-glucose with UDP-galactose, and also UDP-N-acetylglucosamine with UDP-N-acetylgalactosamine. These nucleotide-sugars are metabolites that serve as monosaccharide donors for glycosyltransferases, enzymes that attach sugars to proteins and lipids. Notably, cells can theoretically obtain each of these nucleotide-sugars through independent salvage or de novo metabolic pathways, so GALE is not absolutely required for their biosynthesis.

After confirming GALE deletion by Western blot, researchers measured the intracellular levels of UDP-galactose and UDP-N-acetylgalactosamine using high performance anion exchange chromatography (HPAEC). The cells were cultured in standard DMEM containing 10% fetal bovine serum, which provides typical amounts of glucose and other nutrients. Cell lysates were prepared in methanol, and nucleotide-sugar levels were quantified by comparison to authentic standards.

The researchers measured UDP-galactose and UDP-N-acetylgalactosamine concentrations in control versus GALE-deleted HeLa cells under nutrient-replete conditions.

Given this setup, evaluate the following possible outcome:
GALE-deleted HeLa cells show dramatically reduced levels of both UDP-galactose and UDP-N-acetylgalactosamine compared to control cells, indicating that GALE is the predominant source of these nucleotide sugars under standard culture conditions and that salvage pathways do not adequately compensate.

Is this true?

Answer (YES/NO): YES